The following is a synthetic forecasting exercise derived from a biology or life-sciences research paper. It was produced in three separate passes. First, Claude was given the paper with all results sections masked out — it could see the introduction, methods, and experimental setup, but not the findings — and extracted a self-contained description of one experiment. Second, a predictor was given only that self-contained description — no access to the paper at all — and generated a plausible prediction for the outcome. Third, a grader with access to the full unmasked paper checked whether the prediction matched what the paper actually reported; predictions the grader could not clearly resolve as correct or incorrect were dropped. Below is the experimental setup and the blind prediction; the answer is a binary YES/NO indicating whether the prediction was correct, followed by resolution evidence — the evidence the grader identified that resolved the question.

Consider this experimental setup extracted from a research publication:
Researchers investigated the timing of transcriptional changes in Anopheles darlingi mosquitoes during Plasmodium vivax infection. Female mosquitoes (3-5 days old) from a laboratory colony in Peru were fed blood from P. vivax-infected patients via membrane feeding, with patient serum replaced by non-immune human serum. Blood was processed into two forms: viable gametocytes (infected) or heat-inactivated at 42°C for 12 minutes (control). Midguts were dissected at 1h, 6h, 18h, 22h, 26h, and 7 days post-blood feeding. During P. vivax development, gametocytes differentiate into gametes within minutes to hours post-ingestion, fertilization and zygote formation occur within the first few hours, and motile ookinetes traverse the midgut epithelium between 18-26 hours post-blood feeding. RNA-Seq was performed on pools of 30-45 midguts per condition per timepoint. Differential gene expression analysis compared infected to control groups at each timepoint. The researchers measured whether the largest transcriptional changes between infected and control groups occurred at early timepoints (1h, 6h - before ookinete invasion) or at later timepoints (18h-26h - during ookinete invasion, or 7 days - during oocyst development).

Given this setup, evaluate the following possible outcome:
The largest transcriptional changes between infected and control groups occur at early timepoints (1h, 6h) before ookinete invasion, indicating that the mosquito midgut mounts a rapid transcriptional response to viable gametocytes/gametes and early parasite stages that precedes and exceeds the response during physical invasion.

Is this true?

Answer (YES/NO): NO